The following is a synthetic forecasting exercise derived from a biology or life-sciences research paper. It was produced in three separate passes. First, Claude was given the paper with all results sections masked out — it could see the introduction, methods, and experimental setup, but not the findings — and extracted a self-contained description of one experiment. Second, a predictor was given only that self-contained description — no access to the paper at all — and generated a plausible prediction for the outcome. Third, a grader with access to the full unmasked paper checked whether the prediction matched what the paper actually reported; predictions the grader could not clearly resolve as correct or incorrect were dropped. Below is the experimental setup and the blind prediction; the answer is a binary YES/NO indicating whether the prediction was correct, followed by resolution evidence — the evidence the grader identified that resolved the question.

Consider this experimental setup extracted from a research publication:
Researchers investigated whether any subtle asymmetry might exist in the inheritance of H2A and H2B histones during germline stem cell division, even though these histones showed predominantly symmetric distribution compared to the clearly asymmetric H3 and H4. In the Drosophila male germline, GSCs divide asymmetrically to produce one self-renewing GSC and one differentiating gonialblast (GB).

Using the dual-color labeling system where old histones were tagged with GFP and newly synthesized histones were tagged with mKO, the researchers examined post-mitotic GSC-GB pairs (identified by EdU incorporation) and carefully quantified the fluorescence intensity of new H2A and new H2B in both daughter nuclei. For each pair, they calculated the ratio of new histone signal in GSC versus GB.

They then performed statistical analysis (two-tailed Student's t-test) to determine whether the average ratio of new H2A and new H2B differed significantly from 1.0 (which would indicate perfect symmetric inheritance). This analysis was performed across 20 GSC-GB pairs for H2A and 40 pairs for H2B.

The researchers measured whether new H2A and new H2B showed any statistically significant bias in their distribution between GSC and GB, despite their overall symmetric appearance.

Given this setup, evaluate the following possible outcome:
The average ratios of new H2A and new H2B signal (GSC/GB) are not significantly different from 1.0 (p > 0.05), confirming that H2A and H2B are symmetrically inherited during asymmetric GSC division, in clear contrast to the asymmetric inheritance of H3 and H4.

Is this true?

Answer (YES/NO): NO